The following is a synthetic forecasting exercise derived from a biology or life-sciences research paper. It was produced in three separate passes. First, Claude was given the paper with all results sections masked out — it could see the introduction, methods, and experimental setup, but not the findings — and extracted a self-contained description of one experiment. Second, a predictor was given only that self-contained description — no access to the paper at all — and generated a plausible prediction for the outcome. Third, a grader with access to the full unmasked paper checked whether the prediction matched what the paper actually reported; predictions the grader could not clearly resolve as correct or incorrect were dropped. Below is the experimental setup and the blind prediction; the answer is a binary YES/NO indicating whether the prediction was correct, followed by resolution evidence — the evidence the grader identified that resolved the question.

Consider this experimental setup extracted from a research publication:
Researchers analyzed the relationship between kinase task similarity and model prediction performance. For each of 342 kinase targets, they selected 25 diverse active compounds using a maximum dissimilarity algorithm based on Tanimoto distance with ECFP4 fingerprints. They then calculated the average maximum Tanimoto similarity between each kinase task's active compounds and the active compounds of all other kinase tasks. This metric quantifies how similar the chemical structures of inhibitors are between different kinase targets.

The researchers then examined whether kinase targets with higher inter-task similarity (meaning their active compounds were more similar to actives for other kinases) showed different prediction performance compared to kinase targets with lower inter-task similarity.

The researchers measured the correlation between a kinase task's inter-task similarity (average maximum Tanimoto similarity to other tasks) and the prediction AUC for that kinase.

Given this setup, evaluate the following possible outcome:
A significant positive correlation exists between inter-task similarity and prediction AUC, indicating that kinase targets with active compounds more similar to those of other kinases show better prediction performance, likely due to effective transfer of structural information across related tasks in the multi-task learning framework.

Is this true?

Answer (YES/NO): YES